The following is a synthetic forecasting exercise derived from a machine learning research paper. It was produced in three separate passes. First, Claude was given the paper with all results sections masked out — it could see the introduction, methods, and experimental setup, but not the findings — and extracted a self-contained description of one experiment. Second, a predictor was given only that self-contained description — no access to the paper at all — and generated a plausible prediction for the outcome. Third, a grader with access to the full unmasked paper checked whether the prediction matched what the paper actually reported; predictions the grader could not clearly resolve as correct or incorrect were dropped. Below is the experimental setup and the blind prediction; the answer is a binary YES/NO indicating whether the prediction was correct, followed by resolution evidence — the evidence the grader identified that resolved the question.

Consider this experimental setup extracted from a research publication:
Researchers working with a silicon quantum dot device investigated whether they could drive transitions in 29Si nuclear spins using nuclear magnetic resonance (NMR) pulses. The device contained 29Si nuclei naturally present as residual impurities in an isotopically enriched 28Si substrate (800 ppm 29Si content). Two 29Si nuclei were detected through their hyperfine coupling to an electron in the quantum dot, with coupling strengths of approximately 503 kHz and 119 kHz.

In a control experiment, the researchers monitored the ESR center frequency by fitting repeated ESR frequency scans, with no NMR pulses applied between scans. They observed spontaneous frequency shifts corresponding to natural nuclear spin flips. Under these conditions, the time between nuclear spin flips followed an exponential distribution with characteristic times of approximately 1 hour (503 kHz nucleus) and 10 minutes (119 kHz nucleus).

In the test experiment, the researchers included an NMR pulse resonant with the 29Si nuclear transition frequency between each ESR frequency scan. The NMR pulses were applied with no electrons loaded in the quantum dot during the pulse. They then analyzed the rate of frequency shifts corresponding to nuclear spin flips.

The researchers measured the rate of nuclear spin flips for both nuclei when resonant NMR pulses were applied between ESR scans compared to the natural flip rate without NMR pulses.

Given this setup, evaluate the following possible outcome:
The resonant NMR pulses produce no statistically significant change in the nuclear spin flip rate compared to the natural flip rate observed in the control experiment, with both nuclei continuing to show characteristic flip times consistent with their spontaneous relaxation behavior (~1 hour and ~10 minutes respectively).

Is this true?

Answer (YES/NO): NO